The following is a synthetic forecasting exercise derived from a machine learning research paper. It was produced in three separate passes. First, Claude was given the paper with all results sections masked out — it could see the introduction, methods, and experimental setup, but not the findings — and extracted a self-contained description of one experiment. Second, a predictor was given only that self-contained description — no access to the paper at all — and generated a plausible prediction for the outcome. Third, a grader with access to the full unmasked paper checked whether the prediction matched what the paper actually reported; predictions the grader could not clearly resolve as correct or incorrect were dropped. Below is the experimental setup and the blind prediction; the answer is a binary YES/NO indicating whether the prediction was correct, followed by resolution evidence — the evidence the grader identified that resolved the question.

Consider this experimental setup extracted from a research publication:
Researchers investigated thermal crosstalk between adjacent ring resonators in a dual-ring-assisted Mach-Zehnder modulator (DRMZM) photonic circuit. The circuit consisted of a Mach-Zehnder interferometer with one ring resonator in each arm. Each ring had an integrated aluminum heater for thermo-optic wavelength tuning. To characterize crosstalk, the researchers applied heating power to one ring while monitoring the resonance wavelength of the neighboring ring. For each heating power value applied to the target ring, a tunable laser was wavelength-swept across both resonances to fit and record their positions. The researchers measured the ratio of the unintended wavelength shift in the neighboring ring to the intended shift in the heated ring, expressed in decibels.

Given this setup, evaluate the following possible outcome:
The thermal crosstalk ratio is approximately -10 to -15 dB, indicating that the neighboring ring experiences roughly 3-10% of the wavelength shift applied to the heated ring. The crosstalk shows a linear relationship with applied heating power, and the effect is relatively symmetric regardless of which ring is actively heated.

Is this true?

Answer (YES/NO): NO